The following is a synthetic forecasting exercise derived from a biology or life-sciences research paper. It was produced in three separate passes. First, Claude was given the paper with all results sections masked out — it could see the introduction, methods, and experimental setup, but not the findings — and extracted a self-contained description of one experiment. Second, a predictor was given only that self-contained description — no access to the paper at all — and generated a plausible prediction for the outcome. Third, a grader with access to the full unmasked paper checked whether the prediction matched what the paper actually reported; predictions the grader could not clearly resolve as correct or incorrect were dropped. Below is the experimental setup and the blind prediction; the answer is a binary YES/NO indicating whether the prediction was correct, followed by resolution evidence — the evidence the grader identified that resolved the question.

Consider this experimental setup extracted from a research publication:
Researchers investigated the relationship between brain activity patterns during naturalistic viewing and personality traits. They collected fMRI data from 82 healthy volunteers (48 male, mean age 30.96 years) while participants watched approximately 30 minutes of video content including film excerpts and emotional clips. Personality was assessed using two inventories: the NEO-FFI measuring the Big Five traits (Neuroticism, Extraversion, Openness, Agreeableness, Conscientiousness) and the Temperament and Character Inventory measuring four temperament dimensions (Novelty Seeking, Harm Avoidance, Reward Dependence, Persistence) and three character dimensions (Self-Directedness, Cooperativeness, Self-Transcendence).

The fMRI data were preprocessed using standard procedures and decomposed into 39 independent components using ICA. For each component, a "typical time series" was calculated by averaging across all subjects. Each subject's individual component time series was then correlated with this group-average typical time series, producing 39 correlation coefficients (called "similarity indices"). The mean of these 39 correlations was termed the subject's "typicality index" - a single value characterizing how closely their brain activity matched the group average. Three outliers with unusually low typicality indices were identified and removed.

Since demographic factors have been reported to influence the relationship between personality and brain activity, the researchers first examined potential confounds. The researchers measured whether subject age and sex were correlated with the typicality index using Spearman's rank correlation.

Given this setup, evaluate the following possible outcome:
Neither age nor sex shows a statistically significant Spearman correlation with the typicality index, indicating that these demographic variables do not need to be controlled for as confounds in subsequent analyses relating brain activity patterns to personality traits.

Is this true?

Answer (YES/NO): YES